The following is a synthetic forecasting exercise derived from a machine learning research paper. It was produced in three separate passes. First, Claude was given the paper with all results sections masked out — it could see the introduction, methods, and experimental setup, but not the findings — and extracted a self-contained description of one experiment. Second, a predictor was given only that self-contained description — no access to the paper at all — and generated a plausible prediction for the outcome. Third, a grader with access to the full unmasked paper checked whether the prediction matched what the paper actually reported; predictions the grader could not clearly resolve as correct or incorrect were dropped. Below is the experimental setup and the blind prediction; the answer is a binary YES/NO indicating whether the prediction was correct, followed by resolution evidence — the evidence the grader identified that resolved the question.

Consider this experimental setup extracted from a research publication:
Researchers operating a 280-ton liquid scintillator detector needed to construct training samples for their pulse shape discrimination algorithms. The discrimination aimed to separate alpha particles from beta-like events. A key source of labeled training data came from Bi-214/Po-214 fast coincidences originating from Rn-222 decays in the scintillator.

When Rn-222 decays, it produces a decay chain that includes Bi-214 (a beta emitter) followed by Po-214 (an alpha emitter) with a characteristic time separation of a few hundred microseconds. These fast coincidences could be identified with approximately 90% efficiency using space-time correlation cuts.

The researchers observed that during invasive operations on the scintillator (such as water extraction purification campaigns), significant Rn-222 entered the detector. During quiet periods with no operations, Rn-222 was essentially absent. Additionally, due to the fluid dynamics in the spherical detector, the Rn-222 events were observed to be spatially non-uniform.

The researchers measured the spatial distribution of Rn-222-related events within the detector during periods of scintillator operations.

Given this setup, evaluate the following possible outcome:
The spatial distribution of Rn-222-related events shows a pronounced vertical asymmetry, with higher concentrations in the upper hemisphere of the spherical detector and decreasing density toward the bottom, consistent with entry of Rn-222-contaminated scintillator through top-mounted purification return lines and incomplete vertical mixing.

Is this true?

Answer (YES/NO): NO